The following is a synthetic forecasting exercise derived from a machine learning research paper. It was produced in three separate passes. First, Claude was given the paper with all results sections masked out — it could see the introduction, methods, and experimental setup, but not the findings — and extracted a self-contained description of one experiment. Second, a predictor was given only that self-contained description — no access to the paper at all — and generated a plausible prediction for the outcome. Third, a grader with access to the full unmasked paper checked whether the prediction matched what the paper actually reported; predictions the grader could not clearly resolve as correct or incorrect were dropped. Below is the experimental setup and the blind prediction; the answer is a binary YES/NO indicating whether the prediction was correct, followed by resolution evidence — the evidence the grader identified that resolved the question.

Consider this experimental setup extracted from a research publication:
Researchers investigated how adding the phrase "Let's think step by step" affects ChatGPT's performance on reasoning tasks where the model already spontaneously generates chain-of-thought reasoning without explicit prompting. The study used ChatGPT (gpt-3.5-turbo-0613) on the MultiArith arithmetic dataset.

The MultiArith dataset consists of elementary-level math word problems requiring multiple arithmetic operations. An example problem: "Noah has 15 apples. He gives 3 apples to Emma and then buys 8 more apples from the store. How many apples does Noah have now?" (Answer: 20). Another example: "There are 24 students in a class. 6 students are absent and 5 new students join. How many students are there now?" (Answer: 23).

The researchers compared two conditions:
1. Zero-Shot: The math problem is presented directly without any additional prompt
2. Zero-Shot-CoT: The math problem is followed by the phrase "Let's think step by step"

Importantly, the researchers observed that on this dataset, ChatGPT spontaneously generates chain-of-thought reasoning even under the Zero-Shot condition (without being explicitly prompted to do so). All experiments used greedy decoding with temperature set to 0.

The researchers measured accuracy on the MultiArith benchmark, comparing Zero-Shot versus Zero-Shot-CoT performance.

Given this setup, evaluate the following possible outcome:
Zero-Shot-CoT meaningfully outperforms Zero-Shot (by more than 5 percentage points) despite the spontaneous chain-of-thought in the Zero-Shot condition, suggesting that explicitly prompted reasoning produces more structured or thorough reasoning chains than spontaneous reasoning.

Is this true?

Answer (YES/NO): NO